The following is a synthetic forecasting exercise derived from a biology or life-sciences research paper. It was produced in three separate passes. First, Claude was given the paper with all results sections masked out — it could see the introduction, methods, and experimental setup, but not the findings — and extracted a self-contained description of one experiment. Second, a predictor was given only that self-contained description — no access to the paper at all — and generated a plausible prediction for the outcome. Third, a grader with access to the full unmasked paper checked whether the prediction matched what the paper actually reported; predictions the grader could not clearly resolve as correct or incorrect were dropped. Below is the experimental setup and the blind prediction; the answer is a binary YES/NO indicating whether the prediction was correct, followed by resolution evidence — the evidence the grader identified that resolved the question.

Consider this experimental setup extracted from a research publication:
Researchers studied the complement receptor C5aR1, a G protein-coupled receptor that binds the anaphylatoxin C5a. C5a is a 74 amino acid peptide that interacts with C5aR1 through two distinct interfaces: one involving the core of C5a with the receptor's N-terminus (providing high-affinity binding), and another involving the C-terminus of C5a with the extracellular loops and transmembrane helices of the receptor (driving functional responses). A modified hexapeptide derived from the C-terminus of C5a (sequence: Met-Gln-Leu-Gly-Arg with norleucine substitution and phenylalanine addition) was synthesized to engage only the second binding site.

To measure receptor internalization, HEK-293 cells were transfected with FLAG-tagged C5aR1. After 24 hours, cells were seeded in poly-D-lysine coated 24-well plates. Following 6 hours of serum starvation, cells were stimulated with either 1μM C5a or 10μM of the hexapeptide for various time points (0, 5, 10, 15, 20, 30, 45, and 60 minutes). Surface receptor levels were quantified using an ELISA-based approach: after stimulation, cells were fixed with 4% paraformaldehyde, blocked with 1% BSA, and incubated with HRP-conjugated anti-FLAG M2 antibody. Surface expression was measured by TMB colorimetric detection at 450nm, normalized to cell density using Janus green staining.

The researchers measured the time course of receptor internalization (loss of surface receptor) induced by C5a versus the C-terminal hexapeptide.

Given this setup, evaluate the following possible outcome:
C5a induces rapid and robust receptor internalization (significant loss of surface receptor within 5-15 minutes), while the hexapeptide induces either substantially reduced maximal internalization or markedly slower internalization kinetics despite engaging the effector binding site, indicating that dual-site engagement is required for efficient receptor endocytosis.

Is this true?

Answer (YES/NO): YES